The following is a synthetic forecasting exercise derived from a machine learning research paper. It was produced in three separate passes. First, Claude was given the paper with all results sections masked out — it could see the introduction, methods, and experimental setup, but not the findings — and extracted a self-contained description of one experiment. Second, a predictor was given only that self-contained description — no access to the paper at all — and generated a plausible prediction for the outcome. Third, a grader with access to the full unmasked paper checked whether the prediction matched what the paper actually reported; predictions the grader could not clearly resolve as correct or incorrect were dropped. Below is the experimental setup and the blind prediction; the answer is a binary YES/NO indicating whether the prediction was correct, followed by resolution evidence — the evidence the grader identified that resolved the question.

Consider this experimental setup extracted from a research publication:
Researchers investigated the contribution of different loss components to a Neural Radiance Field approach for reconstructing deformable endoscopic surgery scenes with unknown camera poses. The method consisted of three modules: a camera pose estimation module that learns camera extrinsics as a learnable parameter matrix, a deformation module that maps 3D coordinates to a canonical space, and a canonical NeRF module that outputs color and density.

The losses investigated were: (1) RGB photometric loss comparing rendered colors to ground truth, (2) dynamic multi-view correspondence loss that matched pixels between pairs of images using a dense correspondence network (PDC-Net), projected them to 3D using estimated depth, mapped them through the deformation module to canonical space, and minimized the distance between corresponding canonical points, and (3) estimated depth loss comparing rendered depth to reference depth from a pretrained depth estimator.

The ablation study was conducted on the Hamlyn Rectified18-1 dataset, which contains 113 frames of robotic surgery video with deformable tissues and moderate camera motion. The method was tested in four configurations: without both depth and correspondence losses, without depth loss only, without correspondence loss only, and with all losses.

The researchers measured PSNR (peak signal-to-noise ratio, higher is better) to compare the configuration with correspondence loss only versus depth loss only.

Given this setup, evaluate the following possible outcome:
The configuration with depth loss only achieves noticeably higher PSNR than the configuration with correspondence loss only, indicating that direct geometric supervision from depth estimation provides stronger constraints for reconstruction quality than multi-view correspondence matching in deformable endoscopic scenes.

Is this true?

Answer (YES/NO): NO